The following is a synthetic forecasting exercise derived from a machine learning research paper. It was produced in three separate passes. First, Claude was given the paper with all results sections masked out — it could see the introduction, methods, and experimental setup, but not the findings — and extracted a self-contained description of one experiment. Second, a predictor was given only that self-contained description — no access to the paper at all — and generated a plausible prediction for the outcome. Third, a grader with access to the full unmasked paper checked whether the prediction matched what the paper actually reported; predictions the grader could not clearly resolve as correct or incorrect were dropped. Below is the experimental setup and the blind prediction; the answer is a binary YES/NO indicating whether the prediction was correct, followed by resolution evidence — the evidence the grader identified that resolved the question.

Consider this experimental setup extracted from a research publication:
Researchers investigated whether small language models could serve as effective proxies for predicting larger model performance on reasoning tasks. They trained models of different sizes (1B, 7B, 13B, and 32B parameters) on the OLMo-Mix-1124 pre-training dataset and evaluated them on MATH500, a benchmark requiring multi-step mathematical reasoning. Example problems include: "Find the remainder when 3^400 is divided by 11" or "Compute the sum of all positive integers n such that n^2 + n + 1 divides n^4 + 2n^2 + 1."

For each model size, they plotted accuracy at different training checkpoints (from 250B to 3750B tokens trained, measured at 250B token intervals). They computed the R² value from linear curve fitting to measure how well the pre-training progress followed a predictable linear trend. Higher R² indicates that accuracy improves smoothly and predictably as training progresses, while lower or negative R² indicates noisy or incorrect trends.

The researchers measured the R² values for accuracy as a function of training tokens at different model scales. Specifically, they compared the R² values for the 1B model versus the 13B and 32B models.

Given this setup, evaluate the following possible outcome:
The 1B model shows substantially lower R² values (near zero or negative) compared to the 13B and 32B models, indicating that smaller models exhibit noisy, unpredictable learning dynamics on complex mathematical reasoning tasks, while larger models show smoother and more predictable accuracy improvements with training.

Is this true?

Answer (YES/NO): YES